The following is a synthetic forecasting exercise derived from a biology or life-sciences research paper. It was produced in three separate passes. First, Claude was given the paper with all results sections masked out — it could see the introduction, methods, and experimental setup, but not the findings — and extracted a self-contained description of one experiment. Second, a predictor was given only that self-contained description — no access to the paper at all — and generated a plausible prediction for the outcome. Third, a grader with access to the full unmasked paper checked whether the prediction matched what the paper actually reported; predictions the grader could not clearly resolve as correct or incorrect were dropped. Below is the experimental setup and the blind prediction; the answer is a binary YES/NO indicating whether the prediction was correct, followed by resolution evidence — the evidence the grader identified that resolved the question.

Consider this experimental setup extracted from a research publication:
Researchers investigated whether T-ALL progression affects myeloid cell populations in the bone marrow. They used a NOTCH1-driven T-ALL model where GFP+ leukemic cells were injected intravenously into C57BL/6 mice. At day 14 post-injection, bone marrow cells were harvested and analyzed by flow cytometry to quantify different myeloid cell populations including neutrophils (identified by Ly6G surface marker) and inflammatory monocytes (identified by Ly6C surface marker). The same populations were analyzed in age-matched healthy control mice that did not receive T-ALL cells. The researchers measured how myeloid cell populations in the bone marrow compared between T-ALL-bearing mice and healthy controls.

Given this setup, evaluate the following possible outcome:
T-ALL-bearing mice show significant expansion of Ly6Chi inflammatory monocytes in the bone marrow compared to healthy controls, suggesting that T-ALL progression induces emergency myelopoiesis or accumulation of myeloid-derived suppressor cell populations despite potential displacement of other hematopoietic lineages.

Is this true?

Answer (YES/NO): NO